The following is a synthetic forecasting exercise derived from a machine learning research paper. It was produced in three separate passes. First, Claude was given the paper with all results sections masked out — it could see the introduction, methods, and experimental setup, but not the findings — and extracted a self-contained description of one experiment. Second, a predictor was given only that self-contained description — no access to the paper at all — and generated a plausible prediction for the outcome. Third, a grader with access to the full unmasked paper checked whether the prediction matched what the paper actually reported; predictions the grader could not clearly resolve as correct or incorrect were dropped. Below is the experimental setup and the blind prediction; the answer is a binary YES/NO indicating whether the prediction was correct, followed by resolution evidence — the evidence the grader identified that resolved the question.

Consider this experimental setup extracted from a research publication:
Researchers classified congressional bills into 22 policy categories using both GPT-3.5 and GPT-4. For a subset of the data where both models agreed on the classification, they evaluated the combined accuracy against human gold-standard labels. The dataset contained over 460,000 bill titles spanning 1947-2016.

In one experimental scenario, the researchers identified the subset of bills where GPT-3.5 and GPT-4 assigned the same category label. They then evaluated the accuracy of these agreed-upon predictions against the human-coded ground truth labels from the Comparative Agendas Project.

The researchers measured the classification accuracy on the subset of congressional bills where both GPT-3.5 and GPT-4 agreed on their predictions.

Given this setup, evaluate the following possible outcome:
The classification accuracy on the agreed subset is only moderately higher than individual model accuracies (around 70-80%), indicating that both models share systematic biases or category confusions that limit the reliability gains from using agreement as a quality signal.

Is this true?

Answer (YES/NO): NO